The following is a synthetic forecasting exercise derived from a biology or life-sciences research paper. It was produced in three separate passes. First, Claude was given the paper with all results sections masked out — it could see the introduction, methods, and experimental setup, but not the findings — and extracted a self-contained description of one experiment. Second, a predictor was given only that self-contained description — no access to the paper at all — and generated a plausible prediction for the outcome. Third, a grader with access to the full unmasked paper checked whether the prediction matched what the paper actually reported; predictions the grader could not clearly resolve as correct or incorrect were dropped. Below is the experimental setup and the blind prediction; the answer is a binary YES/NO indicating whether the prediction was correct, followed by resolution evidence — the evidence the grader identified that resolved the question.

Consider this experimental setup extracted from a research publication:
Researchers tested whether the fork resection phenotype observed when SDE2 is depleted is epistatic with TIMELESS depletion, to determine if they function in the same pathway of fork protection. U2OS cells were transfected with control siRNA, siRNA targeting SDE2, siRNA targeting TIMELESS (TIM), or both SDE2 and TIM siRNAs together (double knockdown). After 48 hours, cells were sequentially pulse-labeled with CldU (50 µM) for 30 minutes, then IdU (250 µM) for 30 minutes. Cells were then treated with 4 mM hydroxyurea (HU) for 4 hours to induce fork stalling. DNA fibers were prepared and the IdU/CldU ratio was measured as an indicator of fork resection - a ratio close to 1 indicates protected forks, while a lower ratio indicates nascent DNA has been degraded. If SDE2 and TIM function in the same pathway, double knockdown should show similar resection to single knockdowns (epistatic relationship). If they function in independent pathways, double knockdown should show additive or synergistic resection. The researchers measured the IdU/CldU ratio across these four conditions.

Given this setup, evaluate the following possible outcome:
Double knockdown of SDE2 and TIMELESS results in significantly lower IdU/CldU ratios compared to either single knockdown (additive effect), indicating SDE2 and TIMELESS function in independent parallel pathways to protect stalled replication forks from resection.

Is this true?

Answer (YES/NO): NO